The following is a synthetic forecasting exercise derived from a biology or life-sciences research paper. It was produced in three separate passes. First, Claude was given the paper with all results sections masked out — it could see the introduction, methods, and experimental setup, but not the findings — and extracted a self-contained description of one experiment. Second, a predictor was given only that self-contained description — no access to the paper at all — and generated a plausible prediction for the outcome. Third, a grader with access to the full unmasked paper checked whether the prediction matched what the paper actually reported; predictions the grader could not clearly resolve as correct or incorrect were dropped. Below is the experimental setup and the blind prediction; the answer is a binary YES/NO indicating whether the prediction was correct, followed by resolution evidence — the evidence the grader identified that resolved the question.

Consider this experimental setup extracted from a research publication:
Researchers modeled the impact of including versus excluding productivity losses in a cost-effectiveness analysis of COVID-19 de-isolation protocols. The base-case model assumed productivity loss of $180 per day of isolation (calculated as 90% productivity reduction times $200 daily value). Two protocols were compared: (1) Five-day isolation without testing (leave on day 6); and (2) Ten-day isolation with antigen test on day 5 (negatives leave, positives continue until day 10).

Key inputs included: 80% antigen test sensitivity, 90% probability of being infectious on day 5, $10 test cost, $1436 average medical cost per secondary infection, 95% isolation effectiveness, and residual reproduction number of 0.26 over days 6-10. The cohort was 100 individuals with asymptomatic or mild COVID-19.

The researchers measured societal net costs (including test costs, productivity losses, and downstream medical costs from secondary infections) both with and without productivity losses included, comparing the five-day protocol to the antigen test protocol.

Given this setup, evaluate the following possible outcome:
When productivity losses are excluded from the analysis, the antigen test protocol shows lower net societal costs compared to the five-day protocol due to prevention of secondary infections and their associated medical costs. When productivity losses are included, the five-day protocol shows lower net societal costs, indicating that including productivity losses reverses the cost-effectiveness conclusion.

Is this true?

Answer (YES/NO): YES